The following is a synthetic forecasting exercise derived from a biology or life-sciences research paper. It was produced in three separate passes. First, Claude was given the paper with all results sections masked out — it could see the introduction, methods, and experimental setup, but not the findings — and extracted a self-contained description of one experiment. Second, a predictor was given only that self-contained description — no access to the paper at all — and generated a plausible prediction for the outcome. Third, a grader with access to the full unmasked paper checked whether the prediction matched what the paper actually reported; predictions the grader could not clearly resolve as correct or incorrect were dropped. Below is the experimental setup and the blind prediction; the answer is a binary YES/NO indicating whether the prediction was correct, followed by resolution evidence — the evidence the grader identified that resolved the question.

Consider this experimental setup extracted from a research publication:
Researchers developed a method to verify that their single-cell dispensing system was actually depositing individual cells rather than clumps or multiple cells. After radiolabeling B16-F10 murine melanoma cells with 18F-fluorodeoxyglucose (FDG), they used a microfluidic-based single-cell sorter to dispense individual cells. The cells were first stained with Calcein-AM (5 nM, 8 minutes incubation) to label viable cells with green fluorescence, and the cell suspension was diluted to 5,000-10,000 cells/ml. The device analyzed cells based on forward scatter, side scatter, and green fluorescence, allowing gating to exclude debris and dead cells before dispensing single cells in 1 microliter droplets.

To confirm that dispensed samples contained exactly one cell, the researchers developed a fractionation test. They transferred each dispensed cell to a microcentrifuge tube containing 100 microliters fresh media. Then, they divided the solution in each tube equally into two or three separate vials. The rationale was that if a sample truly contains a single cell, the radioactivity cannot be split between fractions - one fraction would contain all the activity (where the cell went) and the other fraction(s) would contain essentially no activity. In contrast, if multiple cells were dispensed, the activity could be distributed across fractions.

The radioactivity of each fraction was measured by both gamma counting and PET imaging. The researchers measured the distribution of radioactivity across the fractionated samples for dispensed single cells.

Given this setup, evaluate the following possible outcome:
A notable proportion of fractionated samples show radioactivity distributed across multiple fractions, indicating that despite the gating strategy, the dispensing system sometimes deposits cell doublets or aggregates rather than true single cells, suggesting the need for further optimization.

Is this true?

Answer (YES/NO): NO